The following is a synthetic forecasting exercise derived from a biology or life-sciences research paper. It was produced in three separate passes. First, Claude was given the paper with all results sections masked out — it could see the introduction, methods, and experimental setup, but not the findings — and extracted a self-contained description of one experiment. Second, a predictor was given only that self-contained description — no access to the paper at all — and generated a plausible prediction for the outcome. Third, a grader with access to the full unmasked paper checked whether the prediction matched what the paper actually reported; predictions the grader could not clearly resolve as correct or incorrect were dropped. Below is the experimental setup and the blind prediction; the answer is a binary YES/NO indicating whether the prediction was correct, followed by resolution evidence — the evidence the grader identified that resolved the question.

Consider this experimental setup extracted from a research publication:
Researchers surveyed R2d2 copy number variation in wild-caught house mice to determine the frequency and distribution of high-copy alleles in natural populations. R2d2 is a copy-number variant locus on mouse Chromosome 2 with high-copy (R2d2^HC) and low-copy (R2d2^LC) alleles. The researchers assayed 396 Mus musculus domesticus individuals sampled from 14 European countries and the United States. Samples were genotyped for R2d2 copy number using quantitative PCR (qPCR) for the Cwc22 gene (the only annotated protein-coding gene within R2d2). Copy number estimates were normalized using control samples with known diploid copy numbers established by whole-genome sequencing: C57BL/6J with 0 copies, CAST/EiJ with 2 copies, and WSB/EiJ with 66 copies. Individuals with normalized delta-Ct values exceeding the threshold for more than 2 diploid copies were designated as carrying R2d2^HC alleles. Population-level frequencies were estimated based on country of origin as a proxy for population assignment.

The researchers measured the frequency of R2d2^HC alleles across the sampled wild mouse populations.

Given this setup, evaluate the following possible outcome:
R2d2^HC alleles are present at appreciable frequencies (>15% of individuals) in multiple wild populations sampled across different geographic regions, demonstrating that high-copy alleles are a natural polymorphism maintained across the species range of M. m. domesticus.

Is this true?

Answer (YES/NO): NO